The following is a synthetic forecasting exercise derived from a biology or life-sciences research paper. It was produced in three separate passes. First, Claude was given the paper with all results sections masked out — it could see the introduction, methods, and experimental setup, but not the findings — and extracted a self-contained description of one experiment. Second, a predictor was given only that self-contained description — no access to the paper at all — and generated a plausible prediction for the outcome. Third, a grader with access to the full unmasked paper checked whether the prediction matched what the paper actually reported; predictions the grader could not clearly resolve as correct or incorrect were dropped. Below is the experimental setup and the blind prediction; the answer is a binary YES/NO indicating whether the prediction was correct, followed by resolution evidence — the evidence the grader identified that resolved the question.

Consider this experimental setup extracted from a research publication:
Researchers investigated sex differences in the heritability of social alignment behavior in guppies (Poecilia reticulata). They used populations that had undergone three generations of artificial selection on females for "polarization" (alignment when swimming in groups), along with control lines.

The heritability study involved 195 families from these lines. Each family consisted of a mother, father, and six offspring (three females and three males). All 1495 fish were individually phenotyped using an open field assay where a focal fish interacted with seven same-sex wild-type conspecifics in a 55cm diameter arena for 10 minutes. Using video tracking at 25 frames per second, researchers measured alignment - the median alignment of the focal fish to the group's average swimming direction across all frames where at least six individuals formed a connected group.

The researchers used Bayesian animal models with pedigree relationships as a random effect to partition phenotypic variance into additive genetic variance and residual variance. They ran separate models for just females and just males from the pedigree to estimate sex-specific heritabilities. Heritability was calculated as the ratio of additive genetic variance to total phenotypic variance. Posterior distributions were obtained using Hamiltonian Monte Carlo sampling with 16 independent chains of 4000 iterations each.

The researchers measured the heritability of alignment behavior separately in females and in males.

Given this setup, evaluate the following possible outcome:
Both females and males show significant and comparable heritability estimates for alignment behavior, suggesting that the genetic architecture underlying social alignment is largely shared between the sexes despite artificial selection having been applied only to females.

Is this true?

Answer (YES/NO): NO